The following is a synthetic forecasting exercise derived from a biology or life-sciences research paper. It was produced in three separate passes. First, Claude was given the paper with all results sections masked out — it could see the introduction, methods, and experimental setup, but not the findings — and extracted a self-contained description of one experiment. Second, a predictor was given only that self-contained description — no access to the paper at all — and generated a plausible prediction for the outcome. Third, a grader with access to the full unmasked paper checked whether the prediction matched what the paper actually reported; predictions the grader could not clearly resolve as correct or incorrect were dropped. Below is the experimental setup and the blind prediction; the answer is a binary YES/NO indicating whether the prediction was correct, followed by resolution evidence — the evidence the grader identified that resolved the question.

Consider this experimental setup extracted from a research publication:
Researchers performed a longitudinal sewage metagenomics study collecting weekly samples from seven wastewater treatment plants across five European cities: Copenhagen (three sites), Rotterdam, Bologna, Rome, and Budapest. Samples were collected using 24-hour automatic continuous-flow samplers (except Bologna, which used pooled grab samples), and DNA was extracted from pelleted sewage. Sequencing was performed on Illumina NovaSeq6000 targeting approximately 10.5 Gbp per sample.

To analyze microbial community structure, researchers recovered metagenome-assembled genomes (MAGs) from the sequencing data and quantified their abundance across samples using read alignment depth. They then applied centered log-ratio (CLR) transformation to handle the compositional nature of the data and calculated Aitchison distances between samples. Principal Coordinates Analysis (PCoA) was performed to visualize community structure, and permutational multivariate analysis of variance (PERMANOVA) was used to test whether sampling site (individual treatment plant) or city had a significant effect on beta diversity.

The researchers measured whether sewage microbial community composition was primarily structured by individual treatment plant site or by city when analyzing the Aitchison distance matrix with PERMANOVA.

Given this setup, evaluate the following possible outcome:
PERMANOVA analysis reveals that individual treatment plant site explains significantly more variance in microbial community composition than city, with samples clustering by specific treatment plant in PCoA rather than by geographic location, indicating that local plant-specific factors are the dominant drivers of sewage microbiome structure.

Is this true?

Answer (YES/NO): NO